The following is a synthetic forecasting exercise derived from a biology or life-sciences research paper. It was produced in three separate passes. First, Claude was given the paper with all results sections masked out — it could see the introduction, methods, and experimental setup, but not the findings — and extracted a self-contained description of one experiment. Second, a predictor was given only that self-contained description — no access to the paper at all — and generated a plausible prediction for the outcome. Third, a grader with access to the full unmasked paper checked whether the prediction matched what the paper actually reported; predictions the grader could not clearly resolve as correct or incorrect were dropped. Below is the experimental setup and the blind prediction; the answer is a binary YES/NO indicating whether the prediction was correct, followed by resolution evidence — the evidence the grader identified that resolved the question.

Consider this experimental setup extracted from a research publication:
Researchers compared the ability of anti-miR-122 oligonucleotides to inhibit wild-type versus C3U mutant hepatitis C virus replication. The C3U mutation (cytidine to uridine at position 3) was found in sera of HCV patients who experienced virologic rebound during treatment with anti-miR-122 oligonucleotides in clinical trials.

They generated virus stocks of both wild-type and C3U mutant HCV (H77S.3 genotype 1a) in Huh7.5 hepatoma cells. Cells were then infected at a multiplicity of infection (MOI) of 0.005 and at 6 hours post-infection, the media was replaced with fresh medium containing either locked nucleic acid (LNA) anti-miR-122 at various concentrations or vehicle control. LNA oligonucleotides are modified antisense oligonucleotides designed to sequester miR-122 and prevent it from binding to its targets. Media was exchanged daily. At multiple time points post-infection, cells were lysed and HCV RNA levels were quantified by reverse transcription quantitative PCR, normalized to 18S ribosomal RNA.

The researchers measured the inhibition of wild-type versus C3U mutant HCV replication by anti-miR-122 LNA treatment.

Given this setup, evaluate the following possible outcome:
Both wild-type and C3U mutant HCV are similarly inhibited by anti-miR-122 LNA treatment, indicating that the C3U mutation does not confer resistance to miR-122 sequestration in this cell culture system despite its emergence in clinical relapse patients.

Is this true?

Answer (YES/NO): NO